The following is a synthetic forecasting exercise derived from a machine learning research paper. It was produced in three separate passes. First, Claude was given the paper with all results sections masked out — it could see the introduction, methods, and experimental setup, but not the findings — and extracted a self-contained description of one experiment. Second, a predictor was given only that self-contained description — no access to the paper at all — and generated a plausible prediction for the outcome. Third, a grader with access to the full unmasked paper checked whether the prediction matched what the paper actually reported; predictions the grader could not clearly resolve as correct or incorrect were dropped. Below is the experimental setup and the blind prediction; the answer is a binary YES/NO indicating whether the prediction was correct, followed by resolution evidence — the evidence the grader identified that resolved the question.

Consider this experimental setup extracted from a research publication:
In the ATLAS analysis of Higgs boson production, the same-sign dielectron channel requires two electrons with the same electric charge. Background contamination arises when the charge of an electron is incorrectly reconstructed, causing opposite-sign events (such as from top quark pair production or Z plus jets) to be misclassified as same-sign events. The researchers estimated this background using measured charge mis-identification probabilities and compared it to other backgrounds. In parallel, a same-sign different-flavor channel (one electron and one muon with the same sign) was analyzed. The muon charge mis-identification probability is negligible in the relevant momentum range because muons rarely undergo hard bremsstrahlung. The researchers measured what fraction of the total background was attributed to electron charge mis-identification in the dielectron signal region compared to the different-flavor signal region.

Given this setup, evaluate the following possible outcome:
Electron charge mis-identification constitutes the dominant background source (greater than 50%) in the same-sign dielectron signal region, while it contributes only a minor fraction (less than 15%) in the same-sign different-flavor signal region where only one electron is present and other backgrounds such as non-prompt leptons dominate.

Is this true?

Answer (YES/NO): NO